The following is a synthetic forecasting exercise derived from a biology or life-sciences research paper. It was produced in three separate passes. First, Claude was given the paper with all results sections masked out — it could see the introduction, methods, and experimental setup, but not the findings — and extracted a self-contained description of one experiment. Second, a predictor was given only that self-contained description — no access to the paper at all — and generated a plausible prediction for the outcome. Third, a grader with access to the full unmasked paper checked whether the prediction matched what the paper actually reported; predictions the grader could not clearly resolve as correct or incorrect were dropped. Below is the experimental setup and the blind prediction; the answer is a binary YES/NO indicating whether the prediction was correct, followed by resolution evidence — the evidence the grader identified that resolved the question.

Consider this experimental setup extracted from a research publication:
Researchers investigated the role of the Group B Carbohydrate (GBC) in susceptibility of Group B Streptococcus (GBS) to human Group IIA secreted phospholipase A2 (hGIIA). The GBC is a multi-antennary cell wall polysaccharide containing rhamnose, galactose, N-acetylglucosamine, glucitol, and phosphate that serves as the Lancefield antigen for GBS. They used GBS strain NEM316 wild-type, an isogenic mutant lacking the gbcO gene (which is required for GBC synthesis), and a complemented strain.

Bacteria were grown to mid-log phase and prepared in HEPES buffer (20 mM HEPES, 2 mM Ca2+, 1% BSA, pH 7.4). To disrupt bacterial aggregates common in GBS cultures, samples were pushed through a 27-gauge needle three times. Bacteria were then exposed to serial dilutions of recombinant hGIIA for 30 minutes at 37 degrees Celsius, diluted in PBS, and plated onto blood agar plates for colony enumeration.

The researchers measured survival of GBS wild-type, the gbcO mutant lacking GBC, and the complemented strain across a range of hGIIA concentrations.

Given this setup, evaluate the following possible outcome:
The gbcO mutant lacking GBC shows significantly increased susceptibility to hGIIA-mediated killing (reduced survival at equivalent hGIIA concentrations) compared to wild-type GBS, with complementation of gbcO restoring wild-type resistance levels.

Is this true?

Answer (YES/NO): NO